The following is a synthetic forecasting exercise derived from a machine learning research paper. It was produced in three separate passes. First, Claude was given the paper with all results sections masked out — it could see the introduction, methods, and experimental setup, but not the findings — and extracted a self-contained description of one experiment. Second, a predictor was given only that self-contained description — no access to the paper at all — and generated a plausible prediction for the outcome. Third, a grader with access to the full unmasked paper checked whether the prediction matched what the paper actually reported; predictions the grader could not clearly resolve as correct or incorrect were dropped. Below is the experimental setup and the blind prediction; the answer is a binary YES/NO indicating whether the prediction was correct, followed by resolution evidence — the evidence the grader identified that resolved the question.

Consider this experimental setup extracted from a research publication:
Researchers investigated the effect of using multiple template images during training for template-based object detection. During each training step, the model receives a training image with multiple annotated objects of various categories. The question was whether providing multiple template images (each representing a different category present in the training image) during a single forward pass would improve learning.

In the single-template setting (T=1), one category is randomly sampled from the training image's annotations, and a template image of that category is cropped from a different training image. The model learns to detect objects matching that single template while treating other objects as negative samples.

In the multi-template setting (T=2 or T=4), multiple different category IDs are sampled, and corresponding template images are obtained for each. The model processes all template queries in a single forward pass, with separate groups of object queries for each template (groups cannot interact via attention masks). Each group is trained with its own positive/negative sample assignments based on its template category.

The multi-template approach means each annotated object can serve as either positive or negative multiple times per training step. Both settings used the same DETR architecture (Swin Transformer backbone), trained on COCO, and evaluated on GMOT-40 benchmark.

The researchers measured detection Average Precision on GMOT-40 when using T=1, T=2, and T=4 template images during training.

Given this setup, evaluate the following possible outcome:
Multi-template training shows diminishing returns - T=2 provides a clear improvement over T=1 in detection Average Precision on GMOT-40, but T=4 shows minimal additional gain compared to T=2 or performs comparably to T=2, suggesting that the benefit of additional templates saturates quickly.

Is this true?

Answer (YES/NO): NO